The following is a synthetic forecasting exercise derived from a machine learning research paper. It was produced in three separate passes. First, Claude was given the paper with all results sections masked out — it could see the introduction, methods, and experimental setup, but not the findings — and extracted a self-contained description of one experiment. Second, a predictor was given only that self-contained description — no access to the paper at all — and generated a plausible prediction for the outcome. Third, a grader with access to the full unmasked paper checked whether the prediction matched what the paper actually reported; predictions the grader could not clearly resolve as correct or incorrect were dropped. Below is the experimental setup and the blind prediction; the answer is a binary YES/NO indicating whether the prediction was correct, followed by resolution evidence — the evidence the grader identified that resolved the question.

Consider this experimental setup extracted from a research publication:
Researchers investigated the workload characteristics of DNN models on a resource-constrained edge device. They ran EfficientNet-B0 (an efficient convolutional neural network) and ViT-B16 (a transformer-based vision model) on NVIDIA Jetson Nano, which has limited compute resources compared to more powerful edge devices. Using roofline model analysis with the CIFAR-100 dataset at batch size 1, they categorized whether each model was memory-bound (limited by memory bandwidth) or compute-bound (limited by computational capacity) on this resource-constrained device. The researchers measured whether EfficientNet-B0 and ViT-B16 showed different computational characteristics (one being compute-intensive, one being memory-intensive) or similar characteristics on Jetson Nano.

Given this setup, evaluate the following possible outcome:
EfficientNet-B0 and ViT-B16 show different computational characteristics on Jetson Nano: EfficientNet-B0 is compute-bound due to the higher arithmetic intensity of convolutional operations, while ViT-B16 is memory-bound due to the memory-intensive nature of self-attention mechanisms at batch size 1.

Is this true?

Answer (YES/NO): NO